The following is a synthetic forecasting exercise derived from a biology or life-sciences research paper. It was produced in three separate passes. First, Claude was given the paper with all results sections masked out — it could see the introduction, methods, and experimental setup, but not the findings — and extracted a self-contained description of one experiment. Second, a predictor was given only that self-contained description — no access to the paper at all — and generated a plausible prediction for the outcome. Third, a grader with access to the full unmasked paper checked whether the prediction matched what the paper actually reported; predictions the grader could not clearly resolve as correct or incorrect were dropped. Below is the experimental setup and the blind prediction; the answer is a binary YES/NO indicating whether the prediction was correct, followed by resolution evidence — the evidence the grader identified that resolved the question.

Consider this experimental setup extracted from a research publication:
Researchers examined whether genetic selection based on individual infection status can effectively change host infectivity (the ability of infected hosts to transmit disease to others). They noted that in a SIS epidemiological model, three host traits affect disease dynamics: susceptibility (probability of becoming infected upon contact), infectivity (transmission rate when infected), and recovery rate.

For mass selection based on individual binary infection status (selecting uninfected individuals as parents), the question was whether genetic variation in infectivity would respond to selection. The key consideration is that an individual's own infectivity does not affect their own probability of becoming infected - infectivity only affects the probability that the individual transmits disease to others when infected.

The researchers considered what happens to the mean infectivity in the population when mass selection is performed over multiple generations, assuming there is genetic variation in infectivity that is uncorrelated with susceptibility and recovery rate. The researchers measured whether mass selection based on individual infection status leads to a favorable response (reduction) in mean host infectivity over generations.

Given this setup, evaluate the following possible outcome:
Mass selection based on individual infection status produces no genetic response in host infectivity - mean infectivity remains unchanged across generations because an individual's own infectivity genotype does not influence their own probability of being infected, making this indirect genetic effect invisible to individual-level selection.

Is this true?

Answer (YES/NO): YES